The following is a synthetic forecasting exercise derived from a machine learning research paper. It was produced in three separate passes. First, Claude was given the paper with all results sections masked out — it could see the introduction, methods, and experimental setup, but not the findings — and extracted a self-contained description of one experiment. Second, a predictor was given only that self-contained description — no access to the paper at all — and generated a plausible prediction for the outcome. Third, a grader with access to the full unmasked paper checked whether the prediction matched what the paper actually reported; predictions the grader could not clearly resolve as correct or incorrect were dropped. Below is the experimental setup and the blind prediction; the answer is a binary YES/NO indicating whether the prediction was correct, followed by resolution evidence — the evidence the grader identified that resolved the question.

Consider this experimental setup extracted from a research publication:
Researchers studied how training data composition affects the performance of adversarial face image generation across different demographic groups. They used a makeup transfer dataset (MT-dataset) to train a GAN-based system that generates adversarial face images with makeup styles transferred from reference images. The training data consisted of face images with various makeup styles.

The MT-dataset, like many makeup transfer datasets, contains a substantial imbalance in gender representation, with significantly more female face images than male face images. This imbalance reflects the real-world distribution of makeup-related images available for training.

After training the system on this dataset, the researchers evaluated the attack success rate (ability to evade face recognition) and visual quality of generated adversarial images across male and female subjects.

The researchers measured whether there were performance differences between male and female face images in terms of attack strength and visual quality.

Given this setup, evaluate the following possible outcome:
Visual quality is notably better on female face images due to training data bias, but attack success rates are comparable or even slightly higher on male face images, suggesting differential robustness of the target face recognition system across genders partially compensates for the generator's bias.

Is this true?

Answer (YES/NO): NO